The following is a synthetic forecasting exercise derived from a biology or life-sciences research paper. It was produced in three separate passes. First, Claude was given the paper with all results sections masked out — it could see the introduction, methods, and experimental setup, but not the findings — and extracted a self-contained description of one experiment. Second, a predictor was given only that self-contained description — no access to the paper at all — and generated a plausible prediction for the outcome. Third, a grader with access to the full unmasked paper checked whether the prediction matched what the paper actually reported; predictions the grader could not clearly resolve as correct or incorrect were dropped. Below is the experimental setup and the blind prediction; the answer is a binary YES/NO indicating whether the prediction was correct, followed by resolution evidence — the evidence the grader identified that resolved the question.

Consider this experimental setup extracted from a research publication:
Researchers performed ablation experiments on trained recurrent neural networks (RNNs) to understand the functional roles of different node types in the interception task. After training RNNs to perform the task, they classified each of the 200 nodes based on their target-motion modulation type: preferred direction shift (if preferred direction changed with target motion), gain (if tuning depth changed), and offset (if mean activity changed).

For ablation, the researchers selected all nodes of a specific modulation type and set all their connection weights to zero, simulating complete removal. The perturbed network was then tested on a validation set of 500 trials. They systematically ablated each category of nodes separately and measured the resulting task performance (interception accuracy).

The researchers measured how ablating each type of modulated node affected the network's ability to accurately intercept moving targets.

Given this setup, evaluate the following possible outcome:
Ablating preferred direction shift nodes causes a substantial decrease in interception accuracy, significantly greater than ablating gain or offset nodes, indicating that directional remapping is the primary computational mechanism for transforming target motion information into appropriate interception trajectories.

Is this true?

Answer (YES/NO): NO